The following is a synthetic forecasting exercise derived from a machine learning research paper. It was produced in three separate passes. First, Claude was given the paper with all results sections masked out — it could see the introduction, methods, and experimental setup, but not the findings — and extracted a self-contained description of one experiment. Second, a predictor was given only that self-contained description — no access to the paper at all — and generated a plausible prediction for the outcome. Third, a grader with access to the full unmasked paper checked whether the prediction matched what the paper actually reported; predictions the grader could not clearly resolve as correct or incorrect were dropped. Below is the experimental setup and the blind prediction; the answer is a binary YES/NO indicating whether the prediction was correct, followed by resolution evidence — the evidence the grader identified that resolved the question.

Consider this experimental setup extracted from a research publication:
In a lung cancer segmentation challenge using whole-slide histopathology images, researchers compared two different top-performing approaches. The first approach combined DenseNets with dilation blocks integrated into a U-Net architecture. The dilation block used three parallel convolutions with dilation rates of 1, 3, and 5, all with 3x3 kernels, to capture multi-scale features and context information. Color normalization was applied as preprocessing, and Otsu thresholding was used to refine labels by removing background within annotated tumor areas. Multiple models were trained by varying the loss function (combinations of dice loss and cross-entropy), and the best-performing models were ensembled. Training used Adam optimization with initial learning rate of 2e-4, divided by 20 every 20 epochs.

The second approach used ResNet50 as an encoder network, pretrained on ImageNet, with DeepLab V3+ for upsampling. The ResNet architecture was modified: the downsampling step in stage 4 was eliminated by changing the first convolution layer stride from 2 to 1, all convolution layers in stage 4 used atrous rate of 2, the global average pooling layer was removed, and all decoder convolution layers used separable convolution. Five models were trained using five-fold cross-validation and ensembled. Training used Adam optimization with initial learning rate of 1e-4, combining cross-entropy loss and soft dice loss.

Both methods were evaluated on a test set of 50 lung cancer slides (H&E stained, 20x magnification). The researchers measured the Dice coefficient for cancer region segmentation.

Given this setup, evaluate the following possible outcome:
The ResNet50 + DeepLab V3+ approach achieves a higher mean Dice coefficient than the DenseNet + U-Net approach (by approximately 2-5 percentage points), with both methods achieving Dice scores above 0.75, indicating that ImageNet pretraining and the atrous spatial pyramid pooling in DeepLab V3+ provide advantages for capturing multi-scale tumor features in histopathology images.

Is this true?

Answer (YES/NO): NO